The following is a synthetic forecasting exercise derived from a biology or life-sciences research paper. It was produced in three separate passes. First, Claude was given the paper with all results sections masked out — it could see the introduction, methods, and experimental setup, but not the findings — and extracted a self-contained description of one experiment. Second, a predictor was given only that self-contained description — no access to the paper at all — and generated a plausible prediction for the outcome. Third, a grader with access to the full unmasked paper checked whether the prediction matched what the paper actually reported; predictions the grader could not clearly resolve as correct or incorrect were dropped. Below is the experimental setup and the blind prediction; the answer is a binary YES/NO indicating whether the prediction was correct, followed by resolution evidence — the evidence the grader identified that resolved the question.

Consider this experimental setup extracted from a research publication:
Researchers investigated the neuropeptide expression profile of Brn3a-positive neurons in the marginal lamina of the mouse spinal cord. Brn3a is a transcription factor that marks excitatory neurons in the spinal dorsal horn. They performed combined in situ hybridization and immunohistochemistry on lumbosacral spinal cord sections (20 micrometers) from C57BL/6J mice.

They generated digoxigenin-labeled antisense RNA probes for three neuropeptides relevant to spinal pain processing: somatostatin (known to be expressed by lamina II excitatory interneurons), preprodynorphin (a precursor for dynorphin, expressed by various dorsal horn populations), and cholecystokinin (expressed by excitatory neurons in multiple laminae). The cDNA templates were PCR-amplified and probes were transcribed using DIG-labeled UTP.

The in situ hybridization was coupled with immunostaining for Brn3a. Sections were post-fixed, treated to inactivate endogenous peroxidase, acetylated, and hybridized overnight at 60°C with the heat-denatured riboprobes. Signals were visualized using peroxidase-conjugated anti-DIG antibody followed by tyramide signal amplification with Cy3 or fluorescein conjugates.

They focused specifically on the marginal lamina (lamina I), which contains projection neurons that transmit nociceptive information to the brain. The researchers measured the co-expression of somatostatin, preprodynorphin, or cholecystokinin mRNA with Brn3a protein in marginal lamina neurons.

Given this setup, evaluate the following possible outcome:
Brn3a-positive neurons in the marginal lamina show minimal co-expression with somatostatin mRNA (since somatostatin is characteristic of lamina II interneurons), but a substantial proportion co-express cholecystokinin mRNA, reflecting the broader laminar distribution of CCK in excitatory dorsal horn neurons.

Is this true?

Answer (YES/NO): NO